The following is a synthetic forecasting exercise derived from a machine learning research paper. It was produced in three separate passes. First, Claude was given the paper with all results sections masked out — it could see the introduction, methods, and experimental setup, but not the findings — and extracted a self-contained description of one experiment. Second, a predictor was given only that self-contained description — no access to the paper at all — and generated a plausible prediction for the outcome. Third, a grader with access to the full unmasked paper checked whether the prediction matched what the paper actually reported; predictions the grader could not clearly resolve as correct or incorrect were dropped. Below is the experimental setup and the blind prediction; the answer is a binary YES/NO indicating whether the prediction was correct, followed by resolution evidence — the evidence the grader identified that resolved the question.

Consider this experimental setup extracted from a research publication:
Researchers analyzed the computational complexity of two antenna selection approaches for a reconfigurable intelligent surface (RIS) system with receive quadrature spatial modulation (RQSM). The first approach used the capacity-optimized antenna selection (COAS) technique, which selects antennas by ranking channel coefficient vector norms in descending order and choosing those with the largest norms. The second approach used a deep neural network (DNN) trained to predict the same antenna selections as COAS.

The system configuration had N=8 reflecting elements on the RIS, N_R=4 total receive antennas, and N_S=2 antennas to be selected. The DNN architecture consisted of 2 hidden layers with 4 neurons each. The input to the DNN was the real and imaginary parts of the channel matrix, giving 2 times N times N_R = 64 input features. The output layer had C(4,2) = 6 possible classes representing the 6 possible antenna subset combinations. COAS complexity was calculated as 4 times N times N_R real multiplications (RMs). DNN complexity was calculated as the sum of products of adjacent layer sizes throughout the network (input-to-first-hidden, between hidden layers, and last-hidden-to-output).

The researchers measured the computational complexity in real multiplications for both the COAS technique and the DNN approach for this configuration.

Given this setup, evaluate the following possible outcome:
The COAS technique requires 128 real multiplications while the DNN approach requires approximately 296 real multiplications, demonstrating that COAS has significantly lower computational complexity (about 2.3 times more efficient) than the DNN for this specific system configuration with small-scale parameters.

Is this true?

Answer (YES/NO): YES